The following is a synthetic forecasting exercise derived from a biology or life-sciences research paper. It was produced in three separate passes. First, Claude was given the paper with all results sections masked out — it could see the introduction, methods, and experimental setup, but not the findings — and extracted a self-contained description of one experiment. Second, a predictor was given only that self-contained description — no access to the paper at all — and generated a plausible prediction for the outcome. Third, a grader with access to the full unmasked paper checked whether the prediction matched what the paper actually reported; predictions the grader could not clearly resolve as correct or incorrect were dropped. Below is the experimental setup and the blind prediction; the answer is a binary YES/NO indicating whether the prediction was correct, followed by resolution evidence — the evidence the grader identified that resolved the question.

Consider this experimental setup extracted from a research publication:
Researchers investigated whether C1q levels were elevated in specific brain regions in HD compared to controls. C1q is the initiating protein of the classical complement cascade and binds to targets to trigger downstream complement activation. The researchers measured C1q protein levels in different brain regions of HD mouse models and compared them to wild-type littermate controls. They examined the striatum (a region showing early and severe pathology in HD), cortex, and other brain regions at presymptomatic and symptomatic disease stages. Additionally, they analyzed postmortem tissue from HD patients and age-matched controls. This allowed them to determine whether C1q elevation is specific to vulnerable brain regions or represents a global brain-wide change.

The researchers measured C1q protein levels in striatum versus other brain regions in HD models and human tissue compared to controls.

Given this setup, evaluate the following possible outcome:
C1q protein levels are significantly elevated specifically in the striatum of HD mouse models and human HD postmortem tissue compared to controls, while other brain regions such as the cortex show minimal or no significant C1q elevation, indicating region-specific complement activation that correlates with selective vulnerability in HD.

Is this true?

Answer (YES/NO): NO